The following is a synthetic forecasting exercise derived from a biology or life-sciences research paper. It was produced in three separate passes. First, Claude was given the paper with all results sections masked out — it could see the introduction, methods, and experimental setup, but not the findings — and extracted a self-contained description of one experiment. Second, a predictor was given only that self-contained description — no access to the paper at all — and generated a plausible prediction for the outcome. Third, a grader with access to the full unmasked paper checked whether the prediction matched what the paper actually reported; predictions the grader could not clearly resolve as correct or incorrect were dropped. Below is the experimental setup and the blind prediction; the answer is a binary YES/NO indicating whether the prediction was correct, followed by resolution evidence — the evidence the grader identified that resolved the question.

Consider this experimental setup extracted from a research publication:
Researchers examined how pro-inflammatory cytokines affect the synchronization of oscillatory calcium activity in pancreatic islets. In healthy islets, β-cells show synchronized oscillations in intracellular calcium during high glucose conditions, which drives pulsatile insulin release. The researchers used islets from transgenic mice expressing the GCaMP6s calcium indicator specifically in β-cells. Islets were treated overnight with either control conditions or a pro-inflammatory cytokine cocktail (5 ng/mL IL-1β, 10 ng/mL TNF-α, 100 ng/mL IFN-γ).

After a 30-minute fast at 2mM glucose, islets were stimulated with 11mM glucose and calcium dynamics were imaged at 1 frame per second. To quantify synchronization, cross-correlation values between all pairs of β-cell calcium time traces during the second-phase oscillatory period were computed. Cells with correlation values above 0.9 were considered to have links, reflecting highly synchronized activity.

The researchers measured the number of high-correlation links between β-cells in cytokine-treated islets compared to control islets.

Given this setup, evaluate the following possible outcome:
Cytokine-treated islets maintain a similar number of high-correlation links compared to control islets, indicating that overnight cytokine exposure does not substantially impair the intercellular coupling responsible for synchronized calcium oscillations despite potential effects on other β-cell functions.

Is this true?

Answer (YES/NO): NO